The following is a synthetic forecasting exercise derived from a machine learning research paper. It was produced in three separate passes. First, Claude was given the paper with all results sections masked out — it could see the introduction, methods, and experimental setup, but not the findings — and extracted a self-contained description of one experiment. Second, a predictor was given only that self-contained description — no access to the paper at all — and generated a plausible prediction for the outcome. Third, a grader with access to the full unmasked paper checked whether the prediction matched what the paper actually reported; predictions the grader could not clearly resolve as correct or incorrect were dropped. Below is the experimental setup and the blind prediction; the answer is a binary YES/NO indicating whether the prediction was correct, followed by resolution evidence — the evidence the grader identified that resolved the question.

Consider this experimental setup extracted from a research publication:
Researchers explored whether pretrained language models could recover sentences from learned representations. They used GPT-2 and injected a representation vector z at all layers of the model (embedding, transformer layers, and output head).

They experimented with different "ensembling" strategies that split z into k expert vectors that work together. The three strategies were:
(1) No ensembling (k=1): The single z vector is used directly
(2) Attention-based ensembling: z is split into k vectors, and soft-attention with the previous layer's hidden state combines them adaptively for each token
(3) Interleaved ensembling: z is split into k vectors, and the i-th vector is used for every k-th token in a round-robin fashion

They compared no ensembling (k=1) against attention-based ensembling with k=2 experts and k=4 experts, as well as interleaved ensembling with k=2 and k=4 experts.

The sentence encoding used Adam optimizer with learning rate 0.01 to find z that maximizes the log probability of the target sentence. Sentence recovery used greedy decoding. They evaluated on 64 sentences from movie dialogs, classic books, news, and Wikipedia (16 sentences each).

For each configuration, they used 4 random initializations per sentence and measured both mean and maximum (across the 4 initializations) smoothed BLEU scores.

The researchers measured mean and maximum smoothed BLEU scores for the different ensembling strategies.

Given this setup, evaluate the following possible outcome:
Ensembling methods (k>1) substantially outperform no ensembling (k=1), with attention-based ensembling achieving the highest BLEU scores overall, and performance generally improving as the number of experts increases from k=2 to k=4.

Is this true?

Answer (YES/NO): NO